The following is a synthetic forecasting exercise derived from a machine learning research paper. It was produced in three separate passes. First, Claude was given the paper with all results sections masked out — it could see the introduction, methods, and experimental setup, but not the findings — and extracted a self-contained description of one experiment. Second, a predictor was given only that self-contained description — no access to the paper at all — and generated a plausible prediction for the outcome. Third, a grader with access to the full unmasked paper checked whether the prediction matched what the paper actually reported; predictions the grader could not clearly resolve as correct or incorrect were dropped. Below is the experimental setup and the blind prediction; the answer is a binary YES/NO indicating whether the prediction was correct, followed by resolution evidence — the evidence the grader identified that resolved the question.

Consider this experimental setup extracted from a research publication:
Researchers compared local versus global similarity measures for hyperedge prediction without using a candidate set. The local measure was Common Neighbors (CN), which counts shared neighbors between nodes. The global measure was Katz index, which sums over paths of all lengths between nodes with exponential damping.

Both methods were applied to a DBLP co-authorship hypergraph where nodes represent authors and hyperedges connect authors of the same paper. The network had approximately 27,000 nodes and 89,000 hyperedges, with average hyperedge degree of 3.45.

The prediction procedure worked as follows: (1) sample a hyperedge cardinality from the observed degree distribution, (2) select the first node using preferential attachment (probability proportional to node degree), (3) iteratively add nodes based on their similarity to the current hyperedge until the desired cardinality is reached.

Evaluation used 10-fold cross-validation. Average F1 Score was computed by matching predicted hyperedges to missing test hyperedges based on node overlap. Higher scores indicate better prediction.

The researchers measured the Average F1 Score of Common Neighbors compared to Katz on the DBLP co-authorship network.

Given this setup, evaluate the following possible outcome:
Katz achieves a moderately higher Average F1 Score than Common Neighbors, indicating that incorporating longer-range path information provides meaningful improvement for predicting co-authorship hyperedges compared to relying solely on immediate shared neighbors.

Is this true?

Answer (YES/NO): NO